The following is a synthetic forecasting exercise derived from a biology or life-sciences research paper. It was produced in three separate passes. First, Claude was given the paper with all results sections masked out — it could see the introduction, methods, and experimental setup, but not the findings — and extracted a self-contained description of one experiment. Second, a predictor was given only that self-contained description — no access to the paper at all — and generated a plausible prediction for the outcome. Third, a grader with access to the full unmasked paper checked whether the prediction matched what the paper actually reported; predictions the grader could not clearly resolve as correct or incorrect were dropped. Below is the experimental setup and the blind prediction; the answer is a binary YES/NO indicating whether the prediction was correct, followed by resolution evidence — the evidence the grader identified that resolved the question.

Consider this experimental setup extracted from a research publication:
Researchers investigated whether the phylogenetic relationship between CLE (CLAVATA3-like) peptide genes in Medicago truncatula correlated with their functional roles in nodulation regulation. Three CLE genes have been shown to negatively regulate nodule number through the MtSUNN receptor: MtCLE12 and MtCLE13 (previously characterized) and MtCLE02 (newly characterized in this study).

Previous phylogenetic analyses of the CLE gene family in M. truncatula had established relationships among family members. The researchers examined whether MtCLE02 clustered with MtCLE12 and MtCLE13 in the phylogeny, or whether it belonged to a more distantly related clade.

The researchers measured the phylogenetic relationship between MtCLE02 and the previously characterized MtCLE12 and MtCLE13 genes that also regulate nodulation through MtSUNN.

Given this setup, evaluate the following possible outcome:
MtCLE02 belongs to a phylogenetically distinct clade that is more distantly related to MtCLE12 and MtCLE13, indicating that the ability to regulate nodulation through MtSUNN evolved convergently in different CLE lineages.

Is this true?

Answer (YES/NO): YES